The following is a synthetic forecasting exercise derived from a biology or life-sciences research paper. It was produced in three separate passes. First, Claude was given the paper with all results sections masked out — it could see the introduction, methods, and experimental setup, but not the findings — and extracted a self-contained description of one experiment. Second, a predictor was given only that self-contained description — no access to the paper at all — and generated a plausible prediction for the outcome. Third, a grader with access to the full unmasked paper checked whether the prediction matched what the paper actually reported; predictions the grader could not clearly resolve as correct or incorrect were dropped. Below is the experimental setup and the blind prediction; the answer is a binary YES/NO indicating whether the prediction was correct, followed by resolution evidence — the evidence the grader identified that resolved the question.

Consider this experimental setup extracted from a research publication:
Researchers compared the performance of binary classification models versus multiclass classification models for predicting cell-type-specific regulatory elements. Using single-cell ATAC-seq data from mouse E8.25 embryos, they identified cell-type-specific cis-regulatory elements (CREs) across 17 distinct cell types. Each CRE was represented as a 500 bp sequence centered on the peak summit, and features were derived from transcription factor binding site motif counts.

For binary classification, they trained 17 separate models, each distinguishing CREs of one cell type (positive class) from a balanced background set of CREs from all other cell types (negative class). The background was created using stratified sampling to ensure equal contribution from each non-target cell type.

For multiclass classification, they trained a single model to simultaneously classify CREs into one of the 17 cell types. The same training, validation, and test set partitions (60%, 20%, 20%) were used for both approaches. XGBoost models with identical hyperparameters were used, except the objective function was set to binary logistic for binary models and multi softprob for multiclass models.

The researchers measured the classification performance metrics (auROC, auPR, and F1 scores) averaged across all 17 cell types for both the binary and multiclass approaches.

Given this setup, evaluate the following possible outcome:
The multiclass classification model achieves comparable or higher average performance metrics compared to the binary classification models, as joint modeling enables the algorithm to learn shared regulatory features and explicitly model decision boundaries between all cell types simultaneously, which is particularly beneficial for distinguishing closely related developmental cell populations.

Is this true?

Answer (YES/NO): YES